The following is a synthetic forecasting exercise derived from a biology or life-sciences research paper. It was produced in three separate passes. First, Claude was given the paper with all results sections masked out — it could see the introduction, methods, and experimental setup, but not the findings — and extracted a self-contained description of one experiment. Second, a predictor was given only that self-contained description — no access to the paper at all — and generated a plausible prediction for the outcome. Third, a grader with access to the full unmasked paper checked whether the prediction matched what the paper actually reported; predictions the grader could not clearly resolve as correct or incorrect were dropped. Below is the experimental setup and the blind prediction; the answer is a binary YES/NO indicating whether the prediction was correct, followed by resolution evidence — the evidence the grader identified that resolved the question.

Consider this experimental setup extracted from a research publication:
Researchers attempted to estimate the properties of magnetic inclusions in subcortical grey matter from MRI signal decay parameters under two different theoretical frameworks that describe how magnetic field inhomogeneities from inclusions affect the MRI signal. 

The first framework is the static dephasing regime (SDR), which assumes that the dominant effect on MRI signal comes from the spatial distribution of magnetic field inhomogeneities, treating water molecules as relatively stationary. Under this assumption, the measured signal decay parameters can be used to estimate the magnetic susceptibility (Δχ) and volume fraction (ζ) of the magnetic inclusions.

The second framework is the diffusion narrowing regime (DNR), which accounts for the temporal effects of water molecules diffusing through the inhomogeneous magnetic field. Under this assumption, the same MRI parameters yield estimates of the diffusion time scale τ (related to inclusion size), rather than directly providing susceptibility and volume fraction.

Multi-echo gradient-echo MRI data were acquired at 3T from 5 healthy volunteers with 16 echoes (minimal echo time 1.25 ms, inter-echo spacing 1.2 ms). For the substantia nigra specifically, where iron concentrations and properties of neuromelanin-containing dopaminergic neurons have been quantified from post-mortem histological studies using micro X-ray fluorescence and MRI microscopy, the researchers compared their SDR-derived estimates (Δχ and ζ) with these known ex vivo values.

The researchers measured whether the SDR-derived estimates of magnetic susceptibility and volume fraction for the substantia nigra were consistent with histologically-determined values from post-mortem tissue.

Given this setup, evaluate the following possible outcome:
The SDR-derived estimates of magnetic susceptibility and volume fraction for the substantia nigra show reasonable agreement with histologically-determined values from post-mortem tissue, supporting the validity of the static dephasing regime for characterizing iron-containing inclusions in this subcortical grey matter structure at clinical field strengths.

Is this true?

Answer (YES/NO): YES